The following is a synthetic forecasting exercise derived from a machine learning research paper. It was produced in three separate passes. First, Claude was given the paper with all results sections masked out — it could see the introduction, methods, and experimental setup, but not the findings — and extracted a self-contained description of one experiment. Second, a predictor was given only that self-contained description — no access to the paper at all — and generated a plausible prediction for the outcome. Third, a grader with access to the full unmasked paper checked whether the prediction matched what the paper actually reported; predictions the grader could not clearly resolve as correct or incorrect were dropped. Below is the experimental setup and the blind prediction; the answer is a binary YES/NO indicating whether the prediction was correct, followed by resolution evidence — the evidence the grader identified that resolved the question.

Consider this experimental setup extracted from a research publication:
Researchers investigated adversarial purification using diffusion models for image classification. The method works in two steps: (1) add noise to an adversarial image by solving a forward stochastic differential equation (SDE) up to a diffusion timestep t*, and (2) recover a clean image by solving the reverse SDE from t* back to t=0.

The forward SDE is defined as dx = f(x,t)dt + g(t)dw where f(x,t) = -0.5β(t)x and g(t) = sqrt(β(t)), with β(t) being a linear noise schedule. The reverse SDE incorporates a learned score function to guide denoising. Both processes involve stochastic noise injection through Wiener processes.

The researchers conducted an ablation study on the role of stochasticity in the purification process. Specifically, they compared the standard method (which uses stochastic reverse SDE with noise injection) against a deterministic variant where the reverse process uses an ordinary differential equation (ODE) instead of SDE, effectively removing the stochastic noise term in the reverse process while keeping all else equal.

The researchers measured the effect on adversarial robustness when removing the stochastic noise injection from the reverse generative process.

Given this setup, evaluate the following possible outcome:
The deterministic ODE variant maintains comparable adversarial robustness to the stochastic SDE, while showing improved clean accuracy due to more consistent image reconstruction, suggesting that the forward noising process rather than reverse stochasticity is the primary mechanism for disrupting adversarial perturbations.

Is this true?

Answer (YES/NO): NO